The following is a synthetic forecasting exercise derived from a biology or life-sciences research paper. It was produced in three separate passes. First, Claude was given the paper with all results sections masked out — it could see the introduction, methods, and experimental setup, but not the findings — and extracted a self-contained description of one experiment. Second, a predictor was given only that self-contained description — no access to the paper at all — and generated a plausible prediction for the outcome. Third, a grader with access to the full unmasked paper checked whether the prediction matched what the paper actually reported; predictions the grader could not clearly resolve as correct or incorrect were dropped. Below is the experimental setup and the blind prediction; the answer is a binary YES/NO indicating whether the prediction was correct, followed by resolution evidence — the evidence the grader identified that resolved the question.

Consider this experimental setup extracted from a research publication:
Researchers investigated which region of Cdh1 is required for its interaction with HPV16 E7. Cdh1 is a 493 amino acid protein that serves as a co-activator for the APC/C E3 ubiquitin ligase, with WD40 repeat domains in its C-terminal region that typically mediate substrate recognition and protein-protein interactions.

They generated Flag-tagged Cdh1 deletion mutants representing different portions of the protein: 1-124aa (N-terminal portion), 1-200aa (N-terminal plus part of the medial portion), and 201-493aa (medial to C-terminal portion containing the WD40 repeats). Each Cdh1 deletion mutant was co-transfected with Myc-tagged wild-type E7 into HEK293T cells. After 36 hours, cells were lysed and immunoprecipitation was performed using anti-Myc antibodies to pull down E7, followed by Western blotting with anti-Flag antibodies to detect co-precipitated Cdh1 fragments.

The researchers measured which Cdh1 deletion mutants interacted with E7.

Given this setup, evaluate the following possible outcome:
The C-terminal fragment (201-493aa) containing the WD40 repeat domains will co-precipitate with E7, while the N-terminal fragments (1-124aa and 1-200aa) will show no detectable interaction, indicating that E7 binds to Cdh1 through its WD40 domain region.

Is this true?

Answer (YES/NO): NO